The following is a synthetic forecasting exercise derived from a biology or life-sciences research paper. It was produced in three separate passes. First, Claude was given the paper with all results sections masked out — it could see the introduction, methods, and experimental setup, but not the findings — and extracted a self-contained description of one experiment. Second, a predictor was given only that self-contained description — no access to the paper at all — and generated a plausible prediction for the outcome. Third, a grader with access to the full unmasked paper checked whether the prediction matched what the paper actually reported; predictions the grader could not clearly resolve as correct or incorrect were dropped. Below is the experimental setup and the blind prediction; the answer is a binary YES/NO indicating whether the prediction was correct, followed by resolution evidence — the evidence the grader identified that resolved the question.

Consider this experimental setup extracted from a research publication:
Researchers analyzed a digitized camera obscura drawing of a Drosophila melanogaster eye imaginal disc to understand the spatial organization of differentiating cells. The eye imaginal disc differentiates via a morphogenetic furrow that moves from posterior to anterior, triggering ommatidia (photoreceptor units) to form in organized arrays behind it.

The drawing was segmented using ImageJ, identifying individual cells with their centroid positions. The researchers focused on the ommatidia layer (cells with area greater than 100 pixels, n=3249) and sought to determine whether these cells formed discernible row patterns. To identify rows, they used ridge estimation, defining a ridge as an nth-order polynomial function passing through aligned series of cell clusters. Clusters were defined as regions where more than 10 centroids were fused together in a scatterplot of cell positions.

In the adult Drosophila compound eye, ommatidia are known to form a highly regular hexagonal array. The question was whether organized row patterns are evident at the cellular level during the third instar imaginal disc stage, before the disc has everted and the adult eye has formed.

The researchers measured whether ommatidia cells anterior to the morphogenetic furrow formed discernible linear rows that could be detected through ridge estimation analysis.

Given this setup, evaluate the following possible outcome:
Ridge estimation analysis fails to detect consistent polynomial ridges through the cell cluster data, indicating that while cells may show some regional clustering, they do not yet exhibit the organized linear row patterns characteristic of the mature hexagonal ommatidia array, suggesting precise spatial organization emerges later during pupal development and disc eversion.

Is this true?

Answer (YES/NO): NO